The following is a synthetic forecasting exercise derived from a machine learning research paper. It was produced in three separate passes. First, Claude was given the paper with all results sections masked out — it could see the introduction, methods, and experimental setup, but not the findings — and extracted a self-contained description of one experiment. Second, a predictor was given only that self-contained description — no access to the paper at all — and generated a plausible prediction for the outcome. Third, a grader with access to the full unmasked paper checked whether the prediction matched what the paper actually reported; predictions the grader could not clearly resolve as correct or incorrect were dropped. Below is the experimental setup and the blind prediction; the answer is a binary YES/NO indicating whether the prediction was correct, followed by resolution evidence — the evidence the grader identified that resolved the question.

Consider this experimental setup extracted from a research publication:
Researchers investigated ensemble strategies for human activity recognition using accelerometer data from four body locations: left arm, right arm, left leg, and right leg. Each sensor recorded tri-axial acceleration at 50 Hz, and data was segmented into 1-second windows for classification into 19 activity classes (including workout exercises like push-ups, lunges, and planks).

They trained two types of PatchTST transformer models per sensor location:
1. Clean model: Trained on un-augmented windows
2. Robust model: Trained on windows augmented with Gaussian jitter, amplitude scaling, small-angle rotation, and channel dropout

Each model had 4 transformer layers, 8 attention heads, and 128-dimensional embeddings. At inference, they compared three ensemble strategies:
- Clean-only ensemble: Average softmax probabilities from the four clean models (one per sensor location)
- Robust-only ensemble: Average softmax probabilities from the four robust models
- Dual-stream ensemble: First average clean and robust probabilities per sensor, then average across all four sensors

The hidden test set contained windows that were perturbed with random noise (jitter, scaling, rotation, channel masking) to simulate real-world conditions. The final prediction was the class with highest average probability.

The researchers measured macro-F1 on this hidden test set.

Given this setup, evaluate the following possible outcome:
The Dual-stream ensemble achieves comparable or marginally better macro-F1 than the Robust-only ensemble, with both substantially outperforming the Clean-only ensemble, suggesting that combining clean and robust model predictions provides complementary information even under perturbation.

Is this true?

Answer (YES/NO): NO